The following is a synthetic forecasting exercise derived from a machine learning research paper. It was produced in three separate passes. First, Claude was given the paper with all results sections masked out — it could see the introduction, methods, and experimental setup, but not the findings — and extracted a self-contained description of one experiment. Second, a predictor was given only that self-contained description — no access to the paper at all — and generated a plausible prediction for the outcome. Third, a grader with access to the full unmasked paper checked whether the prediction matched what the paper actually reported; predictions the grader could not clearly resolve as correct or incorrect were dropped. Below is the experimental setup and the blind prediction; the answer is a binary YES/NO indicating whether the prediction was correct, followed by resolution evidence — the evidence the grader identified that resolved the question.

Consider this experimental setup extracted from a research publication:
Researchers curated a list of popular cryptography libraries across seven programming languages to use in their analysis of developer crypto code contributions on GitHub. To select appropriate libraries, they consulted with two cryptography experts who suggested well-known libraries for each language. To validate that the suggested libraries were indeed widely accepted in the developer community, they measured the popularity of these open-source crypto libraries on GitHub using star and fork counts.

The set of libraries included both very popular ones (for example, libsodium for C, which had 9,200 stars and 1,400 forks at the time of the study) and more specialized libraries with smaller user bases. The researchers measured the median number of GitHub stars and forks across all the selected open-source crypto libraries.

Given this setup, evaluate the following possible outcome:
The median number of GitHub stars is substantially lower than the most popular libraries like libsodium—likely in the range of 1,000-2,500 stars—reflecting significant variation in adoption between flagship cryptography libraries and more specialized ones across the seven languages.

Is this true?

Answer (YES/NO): YES